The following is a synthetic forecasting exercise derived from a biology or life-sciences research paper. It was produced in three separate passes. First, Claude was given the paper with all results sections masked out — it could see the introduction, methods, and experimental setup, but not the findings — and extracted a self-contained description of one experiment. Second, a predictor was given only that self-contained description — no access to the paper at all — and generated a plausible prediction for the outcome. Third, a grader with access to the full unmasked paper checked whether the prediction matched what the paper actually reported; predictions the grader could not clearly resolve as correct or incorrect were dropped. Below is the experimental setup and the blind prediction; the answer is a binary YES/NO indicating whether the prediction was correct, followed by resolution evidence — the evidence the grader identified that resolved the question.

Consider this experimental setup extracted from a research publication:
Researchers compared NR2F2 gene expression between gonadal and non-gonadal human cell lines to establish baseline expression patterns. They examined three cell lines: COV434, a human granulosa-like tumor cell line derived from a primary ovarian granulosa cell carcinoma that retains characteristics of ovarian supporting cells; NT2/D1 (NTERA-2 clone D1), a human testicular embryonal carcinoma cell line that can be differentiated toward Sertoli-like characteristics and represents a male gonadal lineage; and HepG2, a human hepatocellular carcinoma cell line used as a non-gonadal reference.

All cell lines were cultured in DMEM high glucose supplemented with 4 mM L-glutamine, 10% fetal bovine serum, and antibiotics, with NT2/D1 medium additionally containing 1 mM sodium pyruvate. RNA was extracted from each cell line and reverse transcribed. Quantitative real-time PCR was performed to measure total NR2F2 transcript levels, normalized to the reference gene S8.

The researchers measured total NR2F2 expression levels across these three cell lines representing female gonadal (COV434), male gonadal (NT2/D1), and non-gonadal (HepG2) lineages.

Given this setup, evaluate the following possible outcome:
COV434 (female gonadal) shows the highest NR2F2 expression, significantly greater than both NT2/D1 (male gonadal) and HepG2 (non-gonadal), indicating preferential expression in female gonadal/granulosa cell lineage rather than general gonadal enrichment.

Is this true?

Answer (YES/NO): YES